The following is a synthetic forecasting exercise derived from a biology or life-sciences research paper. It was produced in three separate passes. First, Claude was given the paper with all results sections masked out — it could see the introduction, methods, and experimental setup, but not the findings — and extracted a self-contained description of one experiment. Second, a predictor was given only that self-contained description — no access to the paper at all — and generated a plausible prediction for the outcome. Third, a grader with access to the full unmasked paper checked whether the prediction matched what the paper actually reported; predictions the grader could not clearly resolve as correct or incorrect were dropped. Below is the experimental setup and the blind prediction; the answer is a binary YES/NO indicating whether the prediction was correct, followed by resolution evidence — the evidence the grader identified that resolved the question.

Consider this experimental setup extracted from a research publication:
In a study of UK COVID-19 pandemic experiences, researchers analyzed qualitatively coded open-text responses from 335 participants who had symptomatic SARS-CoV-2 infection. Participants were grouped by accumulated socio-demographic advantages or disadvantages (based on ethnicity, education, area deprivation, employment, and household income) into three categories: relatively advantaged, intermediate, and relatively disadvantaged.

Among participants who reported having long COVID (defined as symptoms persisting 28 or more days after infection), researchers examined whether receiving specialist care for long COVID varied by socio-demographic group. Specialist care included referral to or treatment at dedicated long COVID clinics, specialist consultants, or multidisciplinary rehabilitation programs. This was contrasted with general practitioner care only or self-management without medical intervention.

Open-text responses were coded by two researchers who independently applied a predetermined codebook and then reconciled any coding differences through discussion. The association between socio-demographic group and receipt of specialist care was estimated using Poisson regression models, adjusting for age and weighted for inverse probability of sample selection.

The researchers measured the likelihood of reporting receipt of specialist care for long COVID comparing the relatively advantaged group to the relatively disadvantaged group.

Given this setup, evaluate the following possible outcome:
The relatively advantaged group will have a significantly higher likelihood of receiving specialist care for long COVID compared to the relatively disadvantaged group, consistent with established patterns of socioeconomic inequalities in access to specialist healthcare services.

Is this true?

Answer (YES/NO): YES